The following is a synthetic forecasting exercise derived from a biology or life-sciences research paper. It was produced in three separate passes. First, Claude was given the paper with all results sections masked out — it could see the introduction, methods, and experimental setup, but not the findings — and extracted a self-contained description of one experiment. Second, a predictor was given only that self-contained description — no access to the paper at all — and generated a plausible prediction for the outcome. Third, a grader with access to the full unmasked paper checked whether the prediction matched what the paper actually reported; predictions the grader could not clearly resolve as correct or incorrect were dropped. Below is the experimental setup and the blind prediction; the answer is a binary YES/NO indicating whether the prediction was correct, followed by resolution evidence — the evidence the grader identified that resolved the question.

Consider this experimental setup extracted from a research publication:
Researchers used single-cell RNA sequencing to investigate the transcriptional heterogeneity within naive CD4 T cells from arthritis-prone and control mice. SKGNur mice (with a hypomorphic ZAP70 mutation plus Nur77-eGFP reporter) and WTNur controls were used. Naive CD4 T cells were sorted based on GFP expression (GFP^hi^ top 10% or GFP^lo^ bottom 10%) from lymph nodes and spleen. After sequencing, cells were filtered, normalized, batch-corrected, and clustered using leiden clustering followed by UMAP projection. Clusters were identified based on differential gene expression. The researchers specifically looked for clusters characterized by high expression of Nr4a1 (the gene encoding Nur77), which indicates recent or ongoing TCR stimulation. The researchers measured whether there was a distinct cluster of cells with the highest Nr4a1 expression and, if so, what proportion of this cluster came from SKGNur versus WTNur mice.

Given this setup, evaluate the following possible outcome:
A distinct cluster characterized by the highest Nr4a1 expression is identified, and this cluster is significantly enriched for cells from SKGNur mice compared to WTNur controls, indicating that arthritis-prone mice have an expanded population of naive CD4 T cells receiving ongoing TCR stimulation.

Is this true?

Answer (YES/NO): NO